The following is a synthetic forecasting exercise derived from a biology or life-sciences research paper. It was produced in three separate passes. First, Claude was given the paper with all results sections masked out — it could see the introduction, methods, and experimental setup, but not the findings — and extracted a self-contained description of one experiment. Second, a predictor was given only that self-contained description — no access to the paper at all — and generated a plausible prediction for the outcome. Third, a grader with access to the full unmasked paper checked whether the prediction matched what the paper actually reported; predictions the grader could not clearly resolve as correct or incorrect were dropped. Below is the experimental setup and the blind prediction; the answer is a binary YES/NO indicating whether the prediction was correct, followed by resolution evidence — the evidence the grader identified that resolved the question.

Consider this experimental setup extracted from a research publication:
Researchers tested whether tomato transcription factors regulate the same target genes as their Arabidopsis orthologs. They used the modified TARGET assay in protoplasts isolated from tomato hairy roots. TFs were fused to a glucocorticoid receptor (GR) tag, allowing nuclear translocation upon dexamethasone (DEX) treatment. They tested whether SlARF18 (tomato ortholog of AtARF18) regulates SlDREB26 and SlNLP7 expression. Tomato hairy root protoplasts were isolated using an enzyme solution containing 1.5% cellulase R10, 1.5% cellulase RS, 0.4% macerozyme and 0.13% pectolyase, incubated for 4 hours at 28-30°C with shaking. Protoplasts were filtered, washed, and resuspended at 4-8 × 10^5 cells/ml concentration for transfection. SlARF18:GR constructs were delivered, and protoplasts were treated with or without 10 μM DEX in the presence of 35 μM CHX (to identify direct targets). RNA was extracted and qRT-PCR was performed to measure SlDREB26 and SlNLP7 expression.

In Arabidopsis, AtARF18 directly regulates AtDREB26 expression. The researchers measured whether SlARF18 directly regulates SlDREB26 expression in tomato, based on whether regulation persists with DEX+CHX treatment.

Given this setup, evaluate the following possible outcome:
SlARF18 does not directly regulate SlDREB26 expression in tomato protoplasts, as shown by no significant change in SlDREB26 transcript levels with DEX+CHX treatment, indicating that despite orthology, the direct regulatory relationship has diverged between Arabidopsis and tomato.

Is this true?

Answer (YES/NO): NO